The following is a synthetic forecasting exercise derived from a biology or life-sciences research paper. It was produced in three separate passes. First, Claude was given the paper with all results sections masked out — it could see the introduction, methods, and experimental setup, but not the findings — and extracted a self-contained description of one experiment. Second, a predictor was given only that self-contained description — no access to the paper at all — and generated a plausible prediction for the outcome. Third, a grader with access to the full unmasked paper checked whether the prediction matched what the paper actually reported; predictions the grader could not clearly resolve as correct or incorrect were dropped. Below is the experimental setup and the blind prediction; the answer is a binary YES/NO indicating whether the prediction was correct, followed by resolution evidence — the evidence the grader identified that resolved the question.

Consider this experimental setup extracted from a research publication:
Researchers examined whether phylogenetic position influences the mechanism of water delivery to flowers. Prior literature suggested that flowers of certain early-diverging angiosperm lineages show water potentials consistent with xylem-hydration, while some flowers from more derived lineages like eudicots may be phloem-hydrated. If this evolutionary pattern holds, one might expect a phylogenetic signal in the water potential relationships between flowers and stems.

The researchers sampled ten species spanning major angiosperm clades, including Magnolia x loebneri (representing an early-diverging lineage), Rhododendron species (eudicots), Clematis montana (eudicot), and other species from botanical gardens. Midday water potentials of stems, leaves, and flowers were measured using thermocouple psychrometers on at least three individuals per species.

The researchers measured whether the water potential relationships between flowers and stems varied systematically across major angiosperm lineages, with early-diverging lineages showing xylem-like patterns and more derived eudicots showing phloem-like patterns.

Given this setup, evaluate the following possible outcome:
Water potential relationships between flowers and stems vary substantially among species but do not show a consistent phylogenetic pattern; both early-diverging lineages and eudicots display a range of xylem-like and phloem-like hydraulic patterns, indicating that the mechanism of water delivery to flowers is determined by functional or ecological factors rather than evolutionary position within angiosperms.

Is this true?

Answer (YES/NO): NO